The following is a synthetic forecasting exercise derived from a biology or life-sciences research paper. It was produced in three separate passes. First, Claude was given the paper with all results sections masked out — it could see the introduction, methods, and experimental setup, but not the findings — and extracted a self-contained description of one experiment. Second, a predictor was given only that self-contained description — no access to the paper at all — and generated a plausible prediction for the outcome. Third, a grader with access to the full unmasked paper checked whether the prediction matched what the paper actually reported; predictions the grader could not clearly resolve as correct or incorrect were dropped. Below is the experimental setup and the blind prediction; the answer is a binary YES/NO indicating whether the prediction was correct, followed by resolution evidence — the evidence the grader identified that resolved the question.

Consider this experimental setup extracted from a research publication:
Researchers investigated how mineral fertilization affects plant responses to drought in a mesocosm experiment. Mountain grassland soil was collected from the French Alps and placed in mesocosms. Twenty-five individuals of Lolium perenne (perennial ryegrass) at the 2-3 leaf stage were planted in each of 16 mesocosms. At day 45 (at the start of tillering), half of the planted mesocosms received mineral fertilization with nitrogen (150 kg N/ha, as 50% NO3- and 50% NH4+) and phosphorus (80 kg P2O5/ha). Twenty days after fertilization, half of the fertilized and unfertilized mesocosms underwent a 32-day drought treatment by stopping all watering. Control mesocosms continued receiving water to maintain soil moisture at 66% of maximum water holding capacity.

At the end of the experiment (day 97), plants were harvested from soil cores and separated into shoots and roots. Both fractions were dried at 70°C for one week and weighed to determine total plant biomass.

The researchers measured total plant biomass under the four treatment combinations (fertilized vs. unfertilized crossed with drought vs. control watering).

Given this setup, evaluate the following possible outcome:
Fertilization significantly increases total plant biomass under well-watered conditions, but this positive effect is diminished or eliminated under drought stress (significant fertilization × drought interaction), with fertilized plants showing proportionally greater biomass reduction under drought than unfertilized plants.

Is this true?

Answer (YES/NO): NO